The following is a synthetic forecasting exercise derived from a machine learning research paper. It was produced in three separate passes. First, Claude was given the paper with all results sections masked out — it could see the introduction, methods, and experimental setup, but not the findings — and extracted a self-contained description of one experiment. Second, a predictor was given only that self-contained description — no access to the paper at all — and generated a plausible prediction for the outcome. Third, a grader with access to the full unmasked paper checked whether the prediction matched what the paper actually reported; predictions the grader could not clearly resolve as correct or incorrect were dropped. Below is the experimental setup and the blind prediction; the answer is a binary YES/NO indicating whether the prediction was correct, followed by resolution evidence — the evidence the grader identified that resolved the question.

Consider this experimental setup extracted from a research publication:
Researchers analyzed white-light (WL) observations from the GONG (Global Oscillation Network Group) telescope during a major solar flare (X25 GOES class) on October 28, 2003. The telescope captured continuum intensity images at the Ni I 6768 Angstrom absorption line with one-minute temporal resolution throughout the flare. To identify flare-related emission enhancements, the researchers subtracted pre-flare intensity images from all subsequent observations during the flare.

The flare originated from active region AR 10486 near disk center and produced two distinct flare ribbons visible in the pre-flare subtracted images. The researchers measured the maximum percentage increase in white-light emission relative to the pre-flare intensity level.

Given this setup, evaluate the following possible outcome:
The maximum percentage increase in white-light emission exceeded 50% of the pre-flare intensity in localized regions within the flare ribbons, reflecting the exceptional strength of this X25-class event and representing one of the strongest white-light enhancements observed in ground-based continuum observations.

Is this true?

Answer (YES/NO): NO